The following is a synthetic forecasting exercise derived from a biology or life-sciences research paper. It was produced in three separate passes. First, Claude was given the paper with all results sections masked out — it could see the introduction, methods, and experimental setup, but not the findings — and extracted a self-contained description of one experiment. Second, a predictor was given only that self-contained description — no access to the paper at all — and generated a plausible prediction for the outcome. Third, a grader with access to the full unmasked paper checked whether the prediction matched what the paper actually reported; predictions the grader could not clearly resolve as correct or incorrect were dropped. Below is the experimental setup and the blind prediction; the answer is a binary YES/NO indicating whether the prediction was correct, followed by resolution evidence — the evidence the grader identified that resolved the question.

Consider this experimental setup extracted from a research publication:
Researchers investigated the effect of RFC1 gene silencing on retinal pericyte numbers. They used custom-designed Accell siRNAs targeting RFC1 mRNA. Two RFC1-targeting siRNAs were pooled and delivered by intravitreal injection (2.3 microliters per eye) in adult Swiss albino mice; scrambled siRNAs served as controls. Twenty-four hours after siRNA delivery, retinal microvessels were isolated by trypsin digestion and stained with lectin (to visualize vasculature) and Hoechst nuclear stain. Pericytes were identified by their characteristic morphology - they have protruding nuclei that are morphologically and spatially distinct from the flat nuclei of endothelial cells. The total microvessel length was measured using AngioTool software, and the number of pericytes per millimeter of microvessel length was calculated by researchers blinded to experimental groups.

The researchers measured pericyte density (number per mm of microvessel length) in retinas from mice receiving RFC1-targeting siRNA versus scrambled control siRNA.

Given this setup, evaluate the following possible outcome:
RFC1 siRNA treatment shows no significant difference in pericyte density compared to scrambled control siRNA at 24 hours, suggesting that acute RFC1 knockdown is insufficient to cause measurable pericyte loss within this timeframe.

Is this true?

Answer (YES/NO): YES